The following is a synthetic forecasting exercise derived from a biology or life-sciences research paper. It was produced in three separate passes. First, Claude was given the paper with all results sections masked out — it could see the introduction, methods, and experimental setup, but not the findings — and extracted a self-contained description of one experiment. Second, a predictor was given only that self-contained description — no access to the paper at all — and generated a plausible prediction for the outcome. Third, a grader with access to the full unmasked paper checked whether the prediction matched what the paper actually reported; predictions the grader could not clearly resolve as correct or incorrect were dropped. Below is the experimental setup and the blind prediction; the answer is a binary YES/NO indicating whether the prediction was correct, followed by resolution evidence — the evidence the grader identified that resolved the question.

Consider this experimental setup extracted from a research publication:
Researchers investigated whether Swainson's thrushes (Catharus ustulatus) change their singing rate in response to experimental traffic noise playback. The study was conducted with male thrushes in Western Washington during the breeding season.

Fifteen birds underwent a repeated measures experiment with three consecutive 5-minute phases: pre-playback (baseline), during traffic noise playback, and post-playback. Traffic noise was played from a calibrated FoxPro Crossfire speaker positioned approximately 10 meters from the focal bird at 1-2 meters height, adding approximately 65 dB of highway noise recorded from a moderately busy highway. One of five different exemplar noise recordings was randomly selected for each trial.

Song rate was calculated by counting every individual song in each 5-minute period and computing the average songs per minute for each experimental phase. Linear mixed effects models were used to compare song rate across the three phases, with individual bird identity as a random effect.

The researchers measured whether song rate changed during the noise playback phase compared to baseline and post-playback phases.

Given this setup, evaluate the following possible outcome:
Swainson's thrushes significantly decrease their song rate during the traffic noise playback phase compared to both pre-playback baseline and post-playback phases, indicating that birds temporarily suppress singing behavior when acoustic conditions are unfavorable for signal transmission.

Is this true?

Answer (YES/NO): NO